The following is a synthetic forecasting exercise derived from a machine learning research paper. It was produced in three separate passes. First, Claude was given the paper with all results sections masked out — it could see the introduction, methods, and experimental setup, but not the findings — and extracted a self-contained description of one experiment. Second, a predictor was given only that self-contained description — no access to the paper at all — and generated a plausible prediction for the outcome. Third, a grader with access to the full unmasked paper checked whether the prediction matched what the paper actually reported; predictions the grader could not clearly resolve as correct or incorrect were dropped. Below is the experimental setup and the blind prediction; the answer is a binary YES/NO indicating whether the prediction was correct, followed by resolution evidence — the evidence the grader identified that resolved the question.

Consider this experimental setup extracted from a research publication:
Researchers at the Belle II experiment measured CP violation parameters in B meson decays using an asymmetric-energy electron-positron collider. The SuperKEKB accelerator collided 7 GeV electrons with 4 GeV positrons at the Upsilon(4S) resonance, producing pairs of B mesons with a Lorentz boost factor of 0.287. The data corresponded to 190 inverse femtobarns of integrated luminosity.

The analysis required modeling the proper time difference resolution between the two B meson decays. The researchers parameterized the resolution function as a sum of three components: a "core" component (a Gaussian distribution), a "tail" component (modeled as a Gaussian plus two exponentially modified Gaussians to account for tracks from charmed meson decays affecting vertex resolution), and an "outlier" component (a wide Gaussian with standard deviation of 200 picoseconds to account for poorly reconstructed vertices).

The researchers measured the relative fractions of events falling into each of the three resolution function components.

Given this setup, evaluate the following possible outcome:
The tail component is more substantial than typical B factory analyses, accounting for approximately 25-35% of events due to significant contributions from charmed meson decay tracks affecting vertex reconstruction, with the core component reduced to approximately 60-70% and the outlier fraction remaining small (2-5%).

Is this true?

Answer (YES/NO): NO